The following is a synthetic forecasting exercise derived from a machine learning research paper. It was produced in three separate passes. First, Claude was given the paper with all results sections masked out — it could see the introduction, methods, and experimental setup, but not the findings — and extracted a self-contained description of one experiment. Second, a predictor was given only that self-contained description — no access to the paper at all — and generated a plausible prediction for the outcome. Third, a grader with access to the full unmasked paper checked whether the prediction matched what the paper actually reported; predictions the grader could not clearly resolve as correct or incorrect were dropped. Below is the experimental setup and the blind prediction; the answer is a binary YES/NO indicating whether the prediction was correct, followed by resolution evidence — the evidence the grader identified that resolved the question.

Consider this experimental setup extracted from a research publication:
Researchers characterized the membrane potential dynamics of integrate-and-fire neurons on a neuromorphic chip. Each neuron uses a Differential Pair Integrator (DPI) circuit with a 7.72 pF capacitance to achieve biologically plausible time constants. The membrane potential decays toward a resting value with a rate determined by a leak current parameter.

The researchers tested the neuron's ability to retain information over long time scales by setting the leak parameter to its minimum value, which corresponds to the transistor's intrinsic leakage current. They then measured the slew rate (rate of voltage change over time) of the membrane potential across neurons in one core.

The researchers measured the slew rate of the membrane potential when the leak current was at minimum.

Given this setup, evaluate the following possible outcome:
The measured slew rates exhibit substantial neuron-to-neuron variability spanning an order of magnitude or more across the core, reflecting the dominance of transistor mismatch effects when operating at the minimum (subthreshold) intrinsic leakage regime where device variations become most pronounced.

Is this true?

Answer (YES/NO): NO